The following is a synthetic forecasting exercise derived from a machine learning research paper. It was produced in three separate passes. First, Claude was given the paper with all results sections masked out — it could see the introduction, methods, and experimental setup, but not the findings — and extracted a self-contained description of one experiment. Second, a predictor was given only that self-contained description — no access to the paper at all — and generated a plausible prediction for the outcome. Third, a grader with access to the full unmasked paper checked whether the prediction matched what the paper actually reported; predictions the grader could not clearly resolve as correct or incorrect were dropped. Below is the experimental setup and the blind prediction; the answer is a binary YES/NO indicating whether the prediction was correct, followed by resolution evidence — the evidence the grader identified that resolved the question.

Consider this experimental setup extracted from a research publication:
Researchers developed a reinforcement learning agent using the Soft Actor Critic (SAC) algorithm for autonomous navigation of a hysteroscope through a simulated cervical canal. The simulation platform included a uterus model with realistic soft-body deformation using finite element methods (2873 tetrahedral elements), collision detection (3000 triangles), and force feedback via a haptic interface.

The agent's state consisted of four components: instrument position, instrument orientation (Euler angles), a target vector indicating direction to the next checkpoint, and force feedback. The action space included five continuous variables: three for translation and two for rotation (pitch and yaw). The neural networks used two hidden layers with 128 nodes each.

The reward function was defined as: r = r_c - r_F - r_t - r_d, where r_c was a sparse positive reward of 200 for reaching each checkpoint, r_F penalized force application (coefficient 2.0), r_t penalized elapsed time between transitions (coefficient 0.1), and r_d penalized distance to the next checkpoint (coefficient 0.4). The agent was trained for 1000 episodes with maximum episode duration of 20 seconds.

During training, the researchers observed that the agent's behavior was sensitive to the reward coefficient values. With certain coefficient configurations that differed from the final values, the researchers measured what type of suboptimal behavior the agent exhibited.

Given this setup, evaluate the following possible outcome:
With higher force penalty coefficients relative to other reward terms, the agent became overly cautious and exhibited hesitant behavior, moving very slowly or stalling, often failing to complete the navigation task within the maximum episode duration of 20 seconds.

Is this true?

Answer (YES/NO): NO